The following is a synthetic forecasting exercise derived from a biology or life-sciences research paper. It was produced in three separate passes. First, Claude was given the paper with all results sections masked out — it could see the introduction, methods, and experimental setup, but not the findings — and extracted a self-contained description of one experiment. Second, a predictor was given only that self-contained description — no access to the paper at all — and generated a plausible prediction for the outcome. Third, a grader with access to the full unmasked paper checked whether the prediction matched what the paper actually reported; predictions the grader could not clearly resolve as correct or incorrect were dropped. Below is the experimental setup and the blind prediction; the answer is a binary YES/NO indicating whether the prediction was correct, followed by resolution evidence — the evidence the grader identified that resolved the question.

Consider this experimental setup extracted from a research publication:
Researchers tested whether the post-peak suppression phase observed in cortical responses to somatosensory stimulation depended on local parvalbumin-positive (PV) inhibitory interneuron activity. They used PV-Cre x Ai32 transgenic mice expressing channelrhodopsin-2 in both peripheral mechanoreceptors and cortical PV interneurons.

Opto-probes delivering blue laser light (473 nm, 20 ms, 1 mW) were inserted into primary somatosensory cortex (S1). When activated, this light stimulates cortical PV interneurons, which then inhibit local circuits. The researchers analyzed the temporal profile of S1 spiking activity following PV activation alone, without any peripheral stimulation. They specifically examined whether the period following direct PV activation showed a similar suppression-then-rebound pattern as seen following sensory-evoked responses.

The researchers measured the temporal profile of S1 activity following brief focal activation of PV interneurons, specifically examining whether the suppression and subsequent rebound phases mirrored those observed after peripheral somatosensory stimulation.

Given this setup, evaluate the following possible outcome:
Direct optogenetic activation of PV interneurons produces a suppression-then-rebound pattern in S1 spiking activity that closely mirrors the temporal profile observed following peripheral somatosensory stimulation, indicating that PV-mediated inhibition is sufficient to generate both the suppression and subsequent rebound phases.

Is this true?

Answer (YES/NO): YES